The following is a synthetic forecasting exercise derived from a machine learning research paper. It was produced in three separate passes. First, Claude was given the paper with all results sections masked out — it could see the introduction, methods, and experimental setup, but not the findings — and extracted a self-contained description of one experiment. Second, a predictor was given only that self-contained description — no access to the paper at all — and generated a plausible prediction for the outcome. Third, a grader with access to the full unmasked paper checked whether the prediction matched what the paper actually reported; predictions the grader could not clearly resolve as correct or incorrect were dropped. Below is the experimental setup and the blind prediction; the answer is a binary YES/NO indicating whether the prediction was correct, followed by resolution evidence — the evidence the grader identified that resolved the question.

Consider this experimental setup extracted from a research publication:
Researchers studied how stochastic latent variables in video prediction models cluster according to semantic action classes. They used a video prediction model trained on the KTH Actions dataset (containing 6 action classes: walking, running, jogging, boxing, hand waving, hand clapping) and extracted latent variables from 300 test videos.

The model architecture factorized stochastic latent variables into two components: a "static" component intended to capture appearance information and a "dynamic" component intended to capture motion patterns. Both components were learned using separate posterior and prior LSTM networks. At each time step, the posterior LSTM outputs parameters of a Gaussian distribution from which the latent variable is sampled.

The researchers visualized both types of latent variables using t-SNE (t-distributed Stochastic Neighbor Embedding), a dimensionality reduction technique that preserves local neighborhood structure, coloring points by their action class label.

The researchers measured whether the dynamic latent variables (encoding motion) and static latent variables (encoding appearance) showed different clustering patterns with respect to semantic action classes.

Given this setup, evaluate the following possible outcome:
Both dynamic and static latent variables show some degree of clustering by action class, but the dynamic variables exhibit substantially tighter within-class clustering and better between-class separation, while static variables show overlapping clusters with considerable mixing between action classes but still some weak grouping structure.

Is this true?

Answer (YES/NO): NO